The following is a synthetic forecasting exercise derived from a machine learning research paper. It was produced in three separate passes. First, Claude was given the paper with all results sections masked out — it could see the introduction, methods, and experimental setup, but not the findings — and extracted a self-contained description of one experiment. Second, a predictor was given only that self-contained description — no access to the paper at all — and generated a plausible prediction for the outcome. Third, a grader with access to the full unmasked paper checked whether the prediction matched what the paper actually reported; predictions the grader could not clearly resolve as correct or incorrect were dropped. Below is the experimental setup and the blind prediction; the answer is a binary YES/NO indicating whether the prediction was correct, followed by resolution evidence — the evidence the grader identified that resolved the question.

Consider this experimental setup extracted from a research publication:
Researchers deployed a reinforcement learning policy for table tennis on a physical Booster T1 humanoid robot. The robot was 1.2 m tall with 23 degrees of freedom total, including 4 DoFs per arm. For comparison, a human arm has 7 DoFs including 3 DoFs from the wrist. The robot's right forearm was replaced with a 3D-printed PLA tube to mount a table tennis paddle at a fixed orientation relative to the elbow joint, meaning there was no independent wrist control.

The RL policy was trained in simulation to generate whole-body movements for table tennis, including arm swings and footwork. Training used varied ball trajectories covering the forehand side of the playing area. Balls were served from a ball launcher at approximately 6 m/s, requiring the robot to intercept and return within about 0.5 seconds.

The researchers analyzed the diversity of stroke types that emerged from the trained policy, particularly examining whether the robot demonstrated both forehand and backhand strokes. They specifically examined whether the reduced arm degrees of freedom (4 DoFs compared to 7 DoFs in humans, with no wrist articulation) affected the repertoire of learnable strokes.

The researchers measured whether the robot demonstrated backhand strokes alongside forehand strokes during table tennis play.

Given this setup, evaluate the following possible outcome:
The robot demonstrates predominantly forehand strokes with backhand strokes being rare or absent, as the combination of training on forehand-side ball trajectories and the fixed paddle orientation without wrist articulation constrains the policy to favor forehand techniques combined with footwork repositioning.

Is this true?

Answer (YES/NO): YES